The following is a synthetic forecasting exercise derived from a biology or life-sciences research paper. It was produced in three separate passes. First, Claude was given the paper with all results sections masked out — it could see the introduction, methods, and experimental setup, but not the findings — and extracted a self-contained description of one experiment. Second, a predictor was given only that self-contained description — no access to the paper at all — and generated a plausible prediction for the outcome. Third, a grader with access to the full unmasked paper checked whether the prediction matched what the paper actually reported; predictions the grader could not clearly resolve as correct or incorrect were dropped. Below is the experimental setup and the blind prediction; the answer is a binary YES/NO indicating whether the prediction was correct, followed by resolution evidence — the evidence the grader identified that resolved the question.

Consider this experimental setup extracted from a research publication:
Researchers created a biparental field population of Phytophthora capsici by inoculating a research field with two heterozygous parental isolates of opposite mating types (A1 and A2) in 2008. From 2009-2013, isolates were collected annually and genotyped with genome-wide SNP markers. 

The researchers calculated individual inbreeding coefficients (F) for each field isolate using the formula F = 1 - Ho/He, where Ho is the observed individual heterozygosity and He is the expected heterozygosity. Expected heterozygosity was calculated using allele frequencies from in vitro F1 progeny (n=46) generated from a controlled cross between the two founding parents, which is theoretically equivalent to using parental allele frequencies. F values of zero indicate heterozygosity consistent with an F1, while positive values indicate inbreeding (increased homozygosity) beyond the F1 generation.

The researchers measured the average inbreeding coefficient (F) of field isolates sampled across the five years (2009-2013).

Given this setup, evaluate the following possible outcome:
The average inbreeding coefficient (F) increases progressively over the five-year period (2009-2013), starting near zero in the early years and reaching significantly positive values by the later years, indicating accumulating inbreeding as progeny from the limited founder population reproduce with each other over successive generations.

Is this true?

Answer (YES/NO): NO